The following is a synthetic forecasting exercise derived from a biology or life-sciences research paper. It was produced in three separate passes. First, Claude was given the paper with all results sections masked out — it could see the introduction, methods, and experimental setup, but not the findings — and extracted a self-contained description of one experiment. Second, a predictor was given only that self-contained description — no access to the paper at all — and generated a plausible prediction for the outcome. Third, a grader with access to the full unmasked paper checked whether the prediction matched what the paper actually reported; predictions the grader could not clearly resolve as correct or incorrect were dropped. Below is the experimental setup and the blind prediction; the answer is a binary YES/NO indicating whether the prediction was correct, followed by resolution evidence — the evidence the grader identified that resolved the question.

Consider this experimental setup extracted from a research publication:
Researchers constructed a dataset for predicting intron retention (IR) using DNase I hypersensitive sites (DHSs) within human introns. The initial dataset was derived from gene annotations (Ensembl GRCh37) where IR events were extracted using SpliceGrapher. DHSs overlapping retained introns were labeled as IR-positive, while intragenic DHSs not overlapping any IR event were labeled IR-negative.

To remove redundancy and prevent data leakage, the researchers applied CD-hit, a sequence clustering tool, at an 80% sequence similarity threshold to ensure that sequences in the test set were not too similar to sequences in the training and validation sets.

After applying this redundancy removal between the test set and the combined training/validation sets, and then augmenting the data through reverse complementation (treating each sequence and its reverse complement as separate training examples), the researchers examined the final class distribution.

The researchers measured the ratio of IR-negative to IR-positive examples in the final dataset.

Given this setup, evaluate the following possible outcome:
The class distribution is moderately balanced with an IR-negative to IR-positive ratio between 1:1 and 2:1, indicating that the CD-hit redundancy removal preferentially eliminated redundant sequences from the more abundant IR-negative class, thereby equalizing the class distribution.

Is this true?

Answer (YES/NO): NO